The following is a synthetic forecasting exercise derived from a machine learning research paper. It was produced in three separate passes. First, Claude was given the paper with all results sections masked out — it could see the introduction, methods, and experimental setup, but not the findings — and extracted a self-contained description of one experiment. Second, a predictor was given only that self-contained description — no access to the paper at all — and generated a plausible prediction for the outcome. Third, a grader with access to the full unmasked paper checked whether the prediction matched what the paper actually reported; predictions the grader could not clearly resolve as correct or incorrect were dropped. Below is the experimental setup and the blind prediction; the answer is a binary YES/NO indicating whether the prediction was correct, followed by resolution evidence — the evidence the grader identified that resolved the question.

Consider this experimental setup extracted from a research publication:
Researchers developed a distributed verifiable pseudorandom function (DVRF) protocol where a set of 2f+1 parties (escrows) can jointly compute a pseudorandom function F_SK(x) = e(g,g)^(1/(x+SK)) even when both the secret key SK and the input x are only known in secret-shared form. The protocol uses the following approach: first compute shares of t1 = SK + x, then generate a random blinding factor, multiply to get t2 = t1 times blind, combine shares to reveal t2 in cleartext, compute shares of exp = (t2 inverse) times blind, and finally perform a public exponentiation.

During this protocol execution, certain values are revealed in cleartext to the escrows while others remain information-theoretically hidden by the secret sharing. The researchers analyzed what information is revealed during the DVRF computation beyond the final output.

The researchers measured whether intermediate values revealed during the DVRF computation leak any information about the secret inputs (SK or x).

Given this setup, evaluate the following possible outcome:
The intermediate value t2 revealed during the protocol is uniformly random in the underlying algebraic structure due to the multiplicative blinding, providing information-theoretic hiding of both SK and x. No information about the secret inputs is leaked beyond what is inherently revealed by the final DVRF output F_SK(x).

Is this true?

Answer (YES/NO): YES